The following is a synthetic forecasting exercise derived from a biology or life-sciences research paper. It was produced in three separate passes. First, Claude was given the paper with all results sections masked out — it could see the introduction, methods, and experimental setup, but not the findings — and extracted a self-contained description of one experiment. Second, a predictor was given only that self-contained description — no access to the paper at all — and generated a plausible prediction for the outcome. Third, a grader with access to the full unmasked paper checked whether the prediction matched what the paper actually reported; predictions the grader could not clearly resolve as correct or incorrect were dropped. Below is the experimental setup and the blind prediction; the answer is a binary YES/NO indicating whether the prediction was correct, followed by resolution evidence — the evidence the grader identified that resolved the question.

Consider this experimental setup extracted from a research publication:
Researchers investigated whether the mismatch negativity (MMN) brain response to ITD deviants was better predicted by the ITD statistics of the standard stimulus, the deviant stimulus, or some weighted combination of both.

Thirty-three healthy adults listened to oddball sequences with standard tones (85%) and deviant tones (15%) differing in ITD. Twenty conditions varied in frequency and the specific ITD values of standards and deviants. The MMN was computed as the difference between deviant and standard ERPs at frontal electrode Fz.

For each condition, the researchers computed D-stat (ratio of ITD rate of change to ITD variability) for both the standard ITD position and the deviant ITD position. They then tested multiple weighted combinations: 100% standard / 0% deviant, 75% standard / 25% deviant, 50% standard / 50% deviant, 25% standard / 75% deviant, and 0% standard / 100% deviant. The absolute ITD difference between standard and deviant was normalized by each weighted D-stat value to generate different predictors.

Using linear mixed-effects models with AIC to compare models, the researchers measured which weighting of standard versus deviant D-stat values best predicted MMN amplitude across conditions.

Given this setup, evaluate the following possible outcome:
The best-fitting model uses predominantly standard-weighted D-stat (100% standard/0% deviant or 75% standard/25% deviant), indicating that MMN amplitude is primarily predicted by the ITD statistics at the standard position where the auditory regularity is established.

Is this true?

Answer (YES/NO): NO